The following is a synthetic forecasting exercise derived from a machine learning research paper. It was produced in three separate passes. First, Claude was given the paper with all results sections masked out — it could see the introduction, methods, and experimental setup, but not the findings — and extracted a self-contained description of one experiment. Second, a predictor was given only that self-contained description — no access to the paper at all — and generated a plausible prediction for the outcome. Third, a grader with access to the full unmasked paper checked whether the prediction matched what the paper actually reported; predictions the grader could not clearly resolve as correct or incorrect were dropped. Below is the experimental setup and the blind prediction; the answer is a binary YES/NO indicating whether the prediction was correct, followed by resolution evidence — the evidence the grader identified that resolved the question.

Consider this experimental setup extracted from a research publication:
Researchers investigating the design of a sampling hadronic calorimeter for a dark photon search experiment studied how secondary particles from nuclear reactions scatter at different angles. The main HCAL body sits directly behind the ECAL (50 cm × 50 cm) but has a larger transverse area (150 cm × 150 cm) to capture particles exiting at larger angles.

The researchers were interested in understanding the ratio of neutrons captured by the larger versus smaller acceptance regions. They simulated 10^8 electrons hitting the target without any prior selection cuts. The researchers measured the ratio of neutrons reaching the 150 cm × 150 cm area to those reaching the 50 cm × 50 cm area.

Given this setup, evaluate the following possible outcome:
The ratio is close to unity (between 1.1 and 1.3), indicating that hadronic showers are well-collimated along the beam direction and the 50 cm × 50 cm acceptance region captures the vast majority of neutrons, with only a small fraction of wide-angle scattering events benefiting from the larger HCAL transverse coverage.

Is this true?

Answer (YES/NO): NO